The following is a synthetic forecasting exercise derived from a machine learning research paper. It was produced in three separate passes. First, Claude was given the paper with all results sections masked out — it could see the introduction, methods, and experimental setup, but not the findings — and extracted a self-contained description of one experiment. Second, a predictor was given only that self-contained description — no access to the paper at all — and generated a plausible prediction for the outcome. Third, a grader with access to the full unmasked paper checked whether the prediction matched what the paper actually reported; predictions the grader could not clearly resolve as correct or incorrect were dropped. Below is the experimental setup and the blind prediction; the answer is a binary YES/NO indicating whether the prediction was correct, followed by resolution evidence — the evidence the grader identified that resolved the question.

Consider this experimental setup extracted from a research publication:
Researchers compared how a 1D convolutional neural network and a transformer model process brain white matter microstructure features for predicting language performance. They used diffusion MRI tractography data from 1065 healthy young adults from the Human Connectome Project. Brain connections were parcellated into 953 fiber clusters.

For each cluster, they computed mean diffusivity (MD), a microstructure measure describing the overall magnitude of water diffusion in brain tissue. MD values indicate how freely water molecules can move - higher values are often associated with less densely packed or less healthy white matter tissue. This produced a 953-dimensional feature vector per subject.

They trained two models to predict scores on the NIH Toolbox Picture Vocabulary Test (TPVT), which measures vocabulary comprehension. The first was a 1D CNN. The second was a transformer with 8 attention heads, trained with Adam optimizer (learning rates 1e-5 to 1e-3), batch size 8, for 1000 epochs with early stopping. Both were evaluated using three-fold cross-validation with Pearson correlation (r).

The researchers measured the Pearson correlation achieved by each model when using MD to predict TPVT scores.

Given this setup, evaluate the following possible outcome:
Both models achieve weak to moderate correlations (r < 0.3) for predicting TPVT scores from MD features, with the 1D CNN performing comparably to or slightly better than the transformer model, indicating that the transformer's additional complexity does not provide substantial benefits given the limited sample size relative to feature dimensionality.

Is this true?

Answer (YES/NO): NO